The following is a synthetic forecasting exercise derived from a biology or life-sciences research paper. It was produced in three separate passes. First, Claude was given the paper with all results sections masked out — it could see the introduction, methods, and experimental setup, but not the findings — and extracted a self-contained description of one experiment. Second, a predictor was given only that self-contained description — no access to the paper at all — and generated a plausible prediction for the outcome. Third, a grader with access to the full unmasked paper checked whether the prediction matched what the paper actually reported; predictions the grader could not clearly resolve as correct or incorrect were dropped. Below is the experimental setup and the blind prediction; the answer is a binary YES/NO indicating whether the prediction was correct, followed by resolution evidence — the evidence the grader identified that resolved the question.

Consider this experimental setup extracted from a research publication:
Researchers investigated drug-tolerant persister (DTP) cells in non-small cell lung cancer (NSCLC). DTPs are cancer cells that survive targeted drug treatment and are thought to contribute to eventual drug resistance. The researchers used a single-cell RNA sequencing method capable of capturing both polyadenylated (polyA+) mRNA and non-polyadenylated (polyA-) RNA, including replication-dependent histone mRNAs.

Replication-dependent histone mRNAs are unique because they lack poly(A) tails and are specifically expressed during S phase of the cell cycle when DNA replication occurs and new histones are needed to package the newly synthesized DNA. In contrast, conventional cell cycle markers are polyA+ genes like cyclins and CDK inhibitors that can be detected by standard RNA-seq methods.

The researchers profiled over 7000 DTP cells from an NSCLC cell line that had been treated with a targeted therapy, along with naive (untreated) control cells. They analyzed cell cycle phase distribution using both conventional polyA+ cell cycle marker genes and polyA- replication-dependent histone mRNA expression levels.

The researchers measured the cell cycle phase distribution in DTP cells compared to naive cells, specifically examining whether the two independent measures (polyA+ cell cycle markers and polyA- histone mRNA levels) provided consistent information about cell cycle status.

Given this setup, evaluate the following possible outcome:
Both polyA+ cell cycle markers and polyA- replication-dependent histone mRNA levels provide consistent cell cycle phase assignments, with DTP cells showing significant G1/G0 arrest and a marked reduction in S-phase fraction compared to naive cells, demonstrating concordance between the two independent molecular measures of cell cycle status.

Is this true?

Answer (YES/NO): YES